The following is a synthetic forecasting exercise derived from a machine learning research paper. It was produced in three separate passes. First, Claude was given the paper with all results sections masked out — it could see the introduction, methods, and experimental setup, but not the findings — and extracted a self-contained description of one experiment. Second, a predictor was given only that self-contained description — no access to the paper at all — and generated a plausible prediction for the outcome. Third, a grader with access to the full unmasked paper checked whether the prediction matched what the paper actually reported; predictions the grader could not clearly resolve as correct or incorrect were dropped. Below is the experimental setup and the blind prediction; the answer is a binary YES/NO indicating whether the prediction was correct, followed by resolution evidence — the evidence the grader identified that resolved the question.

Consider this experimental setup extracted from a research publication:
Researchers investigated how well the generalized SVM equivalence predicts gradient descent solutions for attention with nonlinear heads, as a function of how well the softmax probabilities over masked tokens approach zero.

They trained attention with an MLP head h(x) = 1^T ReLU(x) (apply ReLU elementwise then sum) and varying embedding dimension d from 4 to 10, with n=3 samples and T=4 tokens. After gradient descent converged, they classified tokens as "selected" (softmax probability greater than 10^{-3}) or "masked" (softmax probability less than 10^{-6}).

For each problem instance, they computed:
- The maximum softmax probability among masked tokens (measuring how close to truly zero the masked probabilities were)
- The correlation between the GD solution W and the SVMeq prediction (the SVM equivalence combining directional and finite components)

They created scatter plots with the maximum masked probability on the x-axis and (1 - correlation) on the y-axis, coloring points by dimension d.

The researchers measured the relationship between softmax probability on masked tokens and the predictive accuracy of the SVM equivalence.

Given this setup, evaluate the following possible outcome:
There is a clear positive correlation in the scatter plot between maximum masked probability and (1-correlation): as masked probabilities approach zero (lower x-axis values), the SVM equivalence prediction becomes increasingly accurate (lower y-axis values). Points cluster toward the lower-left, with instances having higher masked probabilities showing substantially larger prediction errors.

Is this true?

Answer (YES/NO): YES